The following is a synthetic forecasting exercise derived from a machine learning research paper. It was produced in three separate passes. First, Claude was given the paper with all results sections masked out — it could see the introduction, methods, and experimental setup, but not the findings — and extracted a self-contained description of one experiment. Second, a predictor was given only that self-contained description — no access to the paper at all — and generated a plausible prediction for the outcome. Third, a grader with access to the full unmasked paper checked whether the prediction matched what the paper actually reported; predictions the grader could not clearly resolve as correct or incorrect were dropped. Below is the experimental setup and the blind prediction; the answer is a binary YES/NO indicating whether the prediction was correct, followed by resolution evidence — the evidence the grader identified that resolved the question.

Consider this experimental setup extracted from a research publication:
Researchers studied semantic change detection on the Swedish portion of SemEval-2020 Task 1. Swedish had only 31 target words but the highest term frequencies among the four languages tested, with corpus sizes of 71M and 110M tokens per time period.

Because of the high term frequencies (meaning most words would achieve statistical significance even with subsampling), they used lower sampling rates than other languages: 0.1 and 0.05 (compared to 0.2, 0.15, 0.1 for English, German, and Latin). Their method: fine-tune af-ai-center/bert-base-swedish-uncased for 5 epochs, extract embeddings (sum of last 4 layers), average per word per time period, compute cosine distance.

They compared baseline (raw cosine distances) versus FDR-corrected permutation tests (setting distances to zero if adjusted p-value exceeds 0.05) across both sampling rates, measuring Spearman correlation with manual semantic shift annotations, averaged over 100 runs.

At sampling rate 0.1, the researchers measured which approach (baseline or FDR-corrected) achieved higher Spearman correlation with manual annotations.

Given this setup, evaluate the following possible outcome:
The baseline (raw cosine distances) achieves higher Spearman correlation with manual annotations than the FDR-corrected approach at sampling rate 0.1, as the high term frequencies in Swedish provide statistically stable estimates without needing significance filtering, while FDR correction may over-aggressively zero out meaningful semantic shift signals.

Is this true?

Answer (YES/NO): YES